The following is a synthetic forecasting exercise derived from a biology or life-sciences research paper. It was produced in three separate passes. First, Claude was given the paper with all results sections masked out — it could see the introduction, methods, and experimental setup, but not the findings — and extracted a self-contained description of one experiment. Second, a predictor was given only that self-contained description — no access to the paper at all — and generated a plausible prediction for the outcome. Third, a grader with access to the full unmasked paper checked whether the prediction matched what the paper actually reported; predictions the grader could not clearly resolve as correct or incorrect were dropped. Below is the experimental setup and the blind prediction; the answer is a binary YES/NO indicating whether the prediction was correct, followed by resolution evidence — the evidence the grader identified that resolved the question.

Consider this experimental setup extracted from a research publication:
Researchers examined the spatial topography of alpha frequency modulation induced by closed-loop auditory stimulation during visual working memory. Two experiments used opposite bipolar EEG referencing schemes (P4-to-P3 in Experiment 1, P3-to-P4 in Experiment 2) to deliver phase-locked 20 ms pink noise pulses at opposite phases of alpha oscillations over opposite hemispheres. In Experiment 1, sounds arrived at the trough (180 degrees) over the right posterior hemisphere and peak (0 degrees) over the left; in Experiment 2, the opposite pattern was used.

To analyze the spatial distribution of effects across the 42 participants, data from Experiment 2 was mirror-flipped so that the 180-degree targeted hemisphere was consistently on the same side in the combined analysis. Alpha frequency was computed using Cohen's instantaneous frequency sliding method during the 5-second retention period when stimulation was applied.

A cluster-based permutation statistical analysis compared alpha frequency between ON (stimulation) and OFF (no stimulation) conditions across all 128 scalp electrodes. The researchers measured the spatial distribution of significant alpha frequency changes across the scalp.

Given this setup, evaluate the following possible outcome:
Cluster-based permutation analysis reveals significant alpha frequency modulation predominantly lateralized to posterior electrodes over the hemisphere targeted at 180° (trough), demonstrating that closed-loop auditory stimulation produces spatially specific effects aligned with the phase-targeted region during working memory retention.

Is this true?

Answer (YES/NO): YES